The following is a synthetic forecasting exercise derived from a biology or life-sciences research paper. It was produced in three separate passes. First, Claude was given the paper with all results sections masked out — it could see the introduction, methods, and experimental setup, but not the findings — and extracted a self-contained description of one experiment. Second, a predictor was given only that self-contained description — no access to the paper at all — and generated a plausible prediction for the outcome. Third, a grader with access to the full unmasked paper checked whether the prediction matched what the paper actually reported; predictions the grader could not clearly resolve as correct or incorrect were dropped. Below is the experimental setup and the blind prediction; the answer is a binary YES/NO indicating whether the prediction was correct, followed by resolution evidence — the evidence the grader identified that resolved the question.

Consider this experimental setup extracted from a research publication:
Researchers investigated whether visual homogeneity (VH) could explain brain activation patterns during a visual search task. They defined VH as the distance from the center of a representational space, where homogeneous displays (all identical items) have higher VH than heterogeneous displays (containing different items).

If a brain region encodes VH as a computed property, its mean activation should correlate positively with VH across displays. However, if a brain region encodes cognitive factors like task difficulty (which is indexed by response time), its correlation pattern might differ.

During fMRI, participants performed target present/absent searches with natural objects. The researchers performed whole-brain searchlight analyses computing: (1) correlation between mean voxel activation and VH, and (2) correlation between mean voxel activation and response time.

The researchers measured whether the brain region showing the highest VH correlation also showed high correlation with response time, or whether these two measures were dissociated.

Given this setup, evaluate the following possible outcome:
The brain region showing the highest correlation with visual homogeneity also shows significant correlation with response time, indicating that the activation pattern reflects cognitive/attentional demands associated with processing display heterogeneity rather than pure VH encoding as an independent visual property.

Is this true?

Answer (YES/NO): NO